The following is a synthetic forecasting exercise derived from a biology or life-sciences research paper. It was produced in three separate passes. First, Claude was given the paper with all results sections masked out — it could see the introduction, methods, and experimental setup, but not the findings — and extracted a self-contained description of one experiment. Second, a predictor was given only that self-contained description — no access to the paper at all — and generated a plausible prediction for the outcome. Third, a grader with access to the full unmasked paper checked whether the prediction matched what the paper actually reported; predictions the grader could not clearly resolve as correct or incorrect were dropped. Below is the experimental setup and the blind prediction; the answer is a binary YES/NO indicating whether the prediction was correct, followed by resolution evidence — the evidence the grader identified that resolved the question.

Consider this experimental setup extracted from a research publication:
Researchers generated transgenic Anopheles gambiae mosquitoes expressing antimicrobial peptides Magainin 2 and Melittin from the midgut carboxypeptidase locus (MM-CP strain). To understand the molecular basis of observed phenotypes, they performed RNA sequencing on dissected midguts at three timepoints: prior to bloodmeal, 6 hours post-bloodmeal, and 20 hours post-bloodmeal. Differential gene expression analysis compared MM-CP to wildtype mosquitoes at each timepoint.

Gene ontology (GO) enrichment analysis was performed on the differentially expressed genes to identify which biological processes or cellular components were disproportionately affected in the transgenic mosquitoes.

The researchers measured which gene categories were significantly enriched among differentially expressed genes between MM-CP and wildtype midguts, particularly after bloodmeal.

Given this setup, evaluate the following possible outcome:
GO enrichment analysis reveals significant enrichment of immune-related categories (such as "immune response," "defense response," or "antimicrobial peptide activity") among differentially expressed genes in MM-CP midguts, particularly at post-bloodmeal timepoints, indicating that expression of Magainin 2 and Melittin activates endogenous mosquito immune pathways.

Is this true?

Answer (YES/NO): NO